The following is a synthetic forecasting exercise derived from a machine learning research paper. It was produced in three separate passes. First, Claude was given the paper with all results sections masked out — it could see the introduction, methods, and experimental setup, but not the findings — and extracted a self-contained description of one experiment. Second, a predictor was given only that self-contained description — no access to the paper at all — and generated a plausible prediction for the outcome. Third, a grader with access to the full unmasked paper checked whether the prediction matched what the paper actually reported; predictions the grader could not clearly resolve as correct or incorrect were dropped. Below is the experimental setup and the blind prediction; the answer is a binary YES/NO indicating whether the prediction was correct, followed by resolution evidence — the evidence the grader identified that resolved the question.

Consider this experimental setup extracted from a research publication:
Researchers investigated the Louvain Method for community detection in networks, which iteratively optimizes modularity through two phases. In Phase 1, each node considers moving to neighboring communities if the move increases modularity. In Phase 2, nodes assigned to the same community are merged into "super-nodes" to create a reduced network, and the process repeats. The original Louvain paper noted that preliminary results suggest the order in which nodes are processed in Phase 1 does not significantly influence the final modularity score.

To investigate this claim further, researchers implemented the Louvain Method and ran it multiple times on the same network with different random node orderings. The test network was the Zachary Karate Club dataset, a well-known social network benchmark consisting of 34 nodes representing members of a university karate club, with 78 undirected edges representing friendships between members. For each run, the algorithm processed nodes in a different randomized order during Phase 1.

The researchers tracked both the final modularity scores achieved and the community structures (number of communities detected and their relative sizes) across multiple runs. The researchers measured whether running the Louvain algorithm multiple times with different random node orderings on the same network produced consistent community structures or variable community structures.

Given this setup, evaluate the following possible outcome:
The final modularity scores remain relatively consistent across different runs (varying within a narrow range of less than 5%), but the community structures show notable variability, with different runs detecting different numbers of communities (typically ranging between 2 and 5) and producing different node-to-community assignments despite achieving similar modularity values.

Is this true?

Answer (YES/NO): NO